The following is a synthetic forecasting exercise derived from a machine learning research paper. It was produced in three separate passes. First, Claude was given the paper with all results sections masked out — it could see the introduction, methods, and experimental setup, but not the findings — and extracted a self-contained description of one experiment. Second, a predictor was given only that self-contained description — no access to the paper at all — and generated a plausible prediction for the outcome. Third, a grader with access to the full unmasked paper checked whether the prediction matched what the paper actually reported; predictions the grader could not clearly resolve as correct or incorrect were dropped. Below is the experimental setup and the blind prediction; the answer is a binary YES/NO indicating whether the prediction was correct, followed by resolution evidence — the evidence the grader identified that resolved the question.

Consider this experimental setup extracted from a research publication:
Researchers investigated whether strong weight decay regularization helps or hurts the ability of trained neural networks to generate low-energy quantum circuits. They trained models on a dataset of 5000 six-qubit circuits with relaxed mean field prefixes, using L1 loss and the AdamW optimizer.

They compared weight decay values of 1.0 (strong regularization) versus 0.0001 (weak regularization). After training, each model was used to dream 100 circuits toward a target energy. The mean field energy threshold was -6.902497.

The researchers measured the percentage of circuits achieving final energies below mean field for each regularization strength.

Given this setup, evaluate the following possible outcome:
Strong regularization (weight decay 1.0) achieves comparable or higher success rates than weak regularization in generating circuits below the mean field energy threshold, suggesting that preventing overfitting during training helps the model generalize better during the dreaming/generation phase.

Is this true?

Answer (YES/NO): NO